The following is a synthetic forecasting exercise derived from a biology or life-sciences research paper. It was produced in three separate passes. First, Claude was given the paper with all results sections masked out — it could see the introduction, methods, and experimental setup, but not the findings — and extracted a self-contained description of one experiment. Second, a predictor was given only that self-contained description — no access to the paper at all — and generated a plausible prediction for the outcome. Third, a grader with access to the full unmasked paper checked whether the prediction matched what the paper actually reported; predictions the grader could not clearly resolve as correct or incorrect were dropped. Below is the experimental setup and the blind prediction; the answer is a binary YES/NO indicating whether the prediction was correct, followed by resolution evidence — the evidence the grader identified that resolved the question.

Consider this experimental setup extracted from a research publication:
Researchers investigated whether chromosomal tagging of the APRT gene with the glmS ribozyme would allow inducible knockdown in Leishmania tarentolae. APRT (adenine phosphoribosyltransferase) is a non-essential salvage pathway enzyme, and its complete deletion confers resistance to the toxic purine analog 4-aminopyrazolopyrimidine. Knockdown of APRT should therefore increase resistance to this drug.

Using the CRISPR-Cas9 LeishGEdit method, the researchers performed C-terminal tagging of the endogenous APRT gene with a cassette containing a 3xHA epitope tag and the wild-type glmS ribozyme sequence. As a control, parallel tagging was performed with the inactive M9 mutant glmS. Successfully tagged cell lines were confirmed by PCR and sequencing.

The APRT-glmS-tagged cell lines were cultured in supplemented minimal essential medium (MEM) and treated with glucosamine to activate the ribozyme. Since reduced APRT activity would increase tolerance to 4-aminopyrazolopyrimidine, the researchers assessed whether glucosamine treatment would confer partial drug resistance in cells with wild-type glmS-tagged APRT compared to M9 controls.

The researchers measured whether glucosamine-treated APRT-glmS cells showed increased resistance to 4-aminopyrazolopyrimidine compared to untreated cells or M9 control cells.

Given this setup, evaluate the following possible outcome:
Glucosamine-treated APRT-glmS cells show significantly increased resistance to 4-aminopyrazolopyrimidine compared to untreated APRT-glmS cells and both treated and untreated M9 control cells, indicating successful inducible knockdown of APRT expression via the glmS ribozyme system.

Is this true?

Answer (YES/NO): NO